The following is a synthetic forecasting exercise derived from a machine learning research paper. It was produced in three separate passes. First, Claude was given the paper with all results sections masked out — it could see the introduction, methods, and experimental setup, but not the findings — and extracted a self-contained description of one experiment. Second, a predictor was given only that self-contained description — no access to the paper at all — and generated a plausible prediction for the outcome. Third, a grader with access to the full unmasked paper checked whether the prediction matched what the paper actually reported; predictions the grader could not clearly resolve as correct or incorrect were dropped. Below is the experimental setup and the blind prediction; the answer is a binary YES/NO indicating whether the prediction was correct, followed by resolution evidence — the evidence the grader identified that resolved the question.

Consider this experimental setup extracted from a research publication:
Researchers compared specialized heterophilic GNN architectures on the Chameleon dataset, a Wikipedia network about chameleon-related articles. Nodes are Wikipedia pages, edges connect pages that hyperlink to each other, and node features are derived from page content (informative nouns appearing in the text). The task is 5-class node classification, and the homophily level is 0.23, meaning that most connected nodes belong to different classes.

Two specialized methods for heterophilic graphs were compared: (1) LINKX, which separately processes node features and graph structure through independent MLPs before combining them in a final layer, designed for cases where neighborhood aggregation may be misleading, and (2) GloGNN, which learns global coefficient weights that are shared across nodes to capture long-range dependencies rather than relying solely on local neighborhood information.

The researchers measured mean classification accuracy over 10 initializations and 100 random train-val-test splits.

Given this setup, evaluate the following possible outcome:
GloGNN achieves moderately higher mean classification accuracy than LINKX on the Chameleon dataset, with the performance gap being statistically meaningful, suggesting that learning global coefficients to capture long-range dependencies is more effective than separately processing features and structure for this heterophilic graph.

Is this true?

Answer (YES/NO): NO